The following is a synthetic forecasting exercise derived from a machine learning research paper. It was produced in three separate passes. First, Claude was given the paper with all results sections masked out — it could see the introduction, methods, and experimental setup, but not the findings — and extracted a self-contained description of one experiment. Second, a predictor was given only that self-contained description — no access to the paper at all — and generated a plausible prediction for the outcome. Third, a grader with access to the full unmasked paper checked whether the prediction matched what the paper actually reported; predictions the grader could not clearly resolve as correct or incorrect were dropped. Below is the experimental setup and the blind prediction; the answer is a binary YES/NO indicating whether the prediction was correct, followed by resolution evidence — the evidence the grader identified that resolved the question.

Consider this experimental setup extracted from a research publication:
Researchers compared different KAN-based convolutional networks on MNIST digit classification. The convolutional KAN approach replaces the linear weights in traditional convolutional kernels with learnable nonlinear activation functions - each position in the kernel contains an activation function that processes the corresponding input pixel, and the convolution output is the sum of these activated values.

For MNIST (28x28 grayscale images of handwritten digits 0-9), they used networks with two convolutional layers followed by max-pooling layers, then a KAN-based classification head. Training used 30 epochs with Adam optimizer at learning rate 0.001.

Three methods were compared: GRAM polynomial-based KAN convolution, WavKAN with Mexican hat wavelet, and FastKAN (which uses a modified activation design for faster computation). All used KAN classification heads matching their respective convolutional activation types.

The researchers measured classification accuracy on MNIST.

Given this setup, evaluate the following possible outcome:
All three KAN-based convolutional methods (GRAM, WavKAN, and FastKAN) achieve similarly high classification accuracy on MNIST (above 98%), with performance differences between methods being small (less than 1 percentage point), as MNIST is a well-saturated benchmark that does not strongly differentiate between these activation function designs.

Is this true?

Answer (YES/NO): YES